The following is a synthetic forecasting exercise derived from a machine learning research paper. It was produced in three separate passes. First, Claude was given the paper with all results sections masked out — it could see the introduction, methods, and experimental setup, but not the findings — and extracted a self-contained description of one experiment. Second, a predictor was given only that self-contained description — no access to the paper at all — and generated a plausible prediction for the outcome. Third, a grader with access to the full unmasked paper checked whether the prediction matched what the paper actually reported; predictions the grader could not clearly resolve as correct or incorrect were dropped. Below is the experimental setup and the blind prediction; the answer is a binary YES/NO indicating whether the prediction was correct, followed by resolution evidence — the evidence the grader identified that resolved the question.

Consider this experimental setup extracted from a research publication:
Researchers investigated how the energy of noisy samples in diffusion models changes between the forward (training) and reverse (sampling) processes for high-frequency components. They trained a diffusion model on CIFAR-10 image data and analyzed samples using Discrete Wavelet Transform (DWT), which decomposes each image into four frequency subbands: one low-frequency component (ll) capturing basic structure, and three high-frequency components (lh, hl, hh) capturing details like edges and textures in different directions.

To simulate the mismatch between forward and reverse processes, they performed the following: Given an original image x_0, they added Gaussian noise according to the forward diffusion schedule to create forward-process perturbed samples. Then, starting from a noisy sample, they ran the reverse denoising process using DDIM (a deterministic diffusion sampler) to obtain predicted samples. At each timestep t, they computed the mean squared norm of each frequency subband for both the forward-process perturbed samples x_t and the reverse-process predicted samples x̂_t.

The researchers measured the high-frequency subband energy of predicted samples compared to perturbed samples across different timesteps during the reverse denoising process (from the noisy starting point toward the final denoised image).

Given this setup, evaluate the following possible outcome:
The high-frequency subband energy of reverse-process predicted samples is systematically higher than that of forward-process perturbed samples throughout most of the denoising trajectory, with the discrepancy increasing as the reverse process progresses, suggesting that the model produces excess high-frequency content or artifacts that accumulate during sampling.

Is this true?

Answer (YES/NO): NO